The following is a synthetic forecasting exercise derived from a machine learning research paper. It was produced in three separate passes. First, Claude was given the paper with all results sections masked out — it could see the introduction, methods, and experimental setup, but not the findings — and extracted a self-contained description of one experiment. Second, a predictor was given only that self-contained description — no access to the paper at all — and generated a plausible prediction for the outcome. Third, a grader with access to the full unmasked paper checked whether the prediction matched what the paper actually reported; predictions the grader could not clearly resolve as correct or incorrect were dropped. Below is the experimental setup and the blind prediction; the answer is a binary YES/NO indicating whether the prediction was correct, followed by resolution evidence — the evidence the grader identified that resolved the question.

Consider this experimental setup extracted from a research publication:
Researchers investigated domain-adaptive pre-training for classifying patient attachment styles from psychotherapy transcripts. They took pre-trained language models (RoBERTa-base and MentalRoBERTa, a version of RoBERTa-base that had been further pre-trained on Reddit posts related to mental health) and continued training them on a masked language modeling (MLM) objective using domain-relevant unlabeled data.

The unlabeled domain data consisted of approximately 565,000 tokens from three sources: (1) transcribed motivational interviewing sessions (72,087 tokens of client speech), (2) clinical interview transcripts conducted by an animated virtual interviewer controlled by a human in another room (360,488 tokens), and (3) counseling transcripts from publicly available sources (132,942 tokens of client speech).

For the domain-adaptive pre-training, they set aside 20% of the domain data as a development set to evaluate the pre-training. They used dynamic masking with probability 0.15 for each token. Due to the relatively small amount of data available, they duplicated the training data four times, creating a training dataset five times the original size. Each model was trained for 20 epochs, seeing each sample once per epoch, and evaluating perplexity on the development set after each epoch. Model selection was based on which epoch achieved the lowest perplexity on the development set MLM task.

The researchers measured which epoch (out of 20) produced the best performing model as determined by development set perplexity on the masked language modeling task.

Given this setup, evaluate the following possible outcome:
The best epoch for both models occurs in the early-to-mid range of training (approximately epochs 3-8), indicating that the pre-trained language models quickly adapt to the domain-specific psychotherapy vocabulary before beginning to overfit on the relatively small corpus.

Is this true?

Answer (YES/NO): NO